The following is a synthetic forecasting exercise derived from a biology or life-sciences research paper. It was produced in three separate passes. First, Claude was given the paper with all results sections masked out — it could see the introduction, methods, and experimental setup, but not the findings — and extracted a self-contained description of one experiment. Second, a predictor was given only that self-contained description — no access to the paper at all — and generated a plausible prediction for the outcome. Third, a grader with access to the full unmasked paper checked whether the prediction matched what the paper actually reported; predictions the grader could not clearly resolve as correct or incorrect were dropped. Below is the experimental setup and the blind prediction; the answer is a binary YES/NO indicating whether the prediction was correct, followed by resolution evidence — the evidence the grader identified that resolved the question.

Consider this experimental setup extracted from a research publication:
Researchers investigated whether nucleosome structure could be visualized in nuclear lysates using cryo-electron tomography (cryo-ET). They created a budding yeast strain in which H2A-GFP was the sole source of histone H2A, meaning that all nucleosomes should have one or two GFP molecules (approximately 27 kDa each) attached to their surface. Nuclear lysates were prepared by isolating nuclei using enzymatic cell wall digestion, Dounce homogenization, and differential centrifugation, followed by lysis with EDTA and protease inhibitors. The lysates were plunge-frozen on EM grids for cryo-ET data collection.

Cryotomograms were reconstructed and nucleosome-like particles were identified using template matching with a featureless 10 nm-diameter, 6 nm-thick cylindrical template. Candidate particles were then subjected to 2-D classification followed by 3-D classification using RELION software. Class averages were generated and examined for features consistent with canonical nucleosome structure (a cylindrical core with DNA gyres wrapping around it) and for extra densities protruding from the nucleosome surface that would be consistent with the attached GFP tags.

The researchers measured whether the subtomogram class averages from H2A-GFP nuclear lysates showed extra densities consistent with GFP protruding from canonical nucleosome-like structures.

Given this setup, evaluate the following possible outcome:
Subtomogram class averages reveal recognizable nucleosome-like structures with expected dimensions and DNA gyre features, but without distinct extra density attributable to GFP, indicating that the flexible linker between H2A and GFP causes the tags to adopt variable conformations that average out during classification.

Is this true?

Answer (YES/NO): NO